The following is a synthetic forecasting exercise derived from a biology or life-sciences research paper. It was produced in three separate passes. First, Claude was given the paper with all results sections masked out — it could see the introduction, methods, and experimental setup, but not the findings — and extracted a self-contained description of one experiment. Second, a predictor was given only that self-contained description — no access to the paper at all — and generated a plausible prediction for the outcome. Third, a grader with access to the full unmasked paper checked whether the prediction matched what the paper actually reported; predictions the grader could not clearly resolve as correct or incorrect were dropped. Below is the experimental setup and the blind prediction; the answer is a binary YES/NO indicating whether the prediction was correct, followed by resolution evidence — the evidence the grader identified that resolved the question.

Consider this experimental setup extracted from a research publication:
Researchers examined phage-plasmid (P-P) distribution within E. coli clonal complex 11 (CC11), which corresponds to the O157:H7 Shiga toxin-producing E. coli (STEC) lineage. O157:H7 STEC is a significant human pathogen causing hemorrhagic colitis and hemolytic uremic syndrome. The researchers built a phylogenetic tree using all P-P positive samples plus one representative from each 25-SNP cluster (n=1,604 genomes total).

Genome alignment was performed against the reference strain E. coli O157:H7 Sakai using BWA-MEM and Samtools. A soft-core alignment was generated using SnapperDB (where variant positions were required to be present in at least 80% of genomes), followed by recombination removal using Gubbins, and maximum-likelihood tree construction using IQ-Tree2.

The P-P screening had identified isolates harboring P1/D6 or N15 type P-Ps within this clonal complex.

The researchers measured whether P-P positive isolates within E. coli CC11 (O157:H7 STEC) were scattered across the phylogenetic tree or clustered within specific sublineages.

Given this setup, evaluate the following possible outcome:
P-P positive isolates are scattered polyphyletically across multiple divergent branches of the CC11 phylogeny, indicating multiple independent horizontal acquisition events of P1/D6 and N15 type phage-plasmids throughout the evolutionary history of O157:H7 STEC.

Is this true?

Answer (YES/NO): NO